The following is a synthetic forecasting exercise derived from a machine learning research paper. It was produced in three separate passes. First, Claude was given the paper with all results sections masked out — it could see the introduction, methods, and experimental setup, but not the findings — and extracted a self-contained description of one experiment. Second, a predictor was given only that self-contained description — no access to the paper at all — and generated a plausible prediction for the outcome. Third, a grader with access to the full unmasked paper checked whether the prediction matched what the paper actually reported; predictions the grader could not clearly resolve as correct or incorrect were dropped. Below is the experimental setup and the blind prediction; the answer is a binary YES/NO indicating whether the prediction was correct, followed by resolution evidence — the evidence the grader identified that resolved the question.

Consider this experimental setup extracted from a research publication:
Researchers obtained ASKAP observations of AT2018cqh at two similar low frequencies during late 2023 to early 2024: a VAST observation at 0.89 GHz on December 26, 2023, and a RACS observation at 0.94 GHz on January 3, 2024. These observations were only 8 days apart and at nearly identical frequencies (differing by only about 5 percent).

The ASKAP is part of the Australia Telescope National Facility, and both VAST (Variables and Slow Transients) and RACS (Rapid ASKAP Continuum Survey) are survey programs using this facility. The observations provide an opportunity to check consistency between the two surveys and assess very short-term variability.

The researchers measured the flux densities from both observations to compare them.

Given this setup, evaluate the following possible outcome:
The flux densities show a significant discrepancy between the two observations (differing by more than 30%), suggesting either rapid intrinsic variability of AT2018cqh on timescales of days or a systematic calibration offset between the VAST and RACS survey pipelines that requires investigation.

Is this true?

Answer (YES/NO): NO